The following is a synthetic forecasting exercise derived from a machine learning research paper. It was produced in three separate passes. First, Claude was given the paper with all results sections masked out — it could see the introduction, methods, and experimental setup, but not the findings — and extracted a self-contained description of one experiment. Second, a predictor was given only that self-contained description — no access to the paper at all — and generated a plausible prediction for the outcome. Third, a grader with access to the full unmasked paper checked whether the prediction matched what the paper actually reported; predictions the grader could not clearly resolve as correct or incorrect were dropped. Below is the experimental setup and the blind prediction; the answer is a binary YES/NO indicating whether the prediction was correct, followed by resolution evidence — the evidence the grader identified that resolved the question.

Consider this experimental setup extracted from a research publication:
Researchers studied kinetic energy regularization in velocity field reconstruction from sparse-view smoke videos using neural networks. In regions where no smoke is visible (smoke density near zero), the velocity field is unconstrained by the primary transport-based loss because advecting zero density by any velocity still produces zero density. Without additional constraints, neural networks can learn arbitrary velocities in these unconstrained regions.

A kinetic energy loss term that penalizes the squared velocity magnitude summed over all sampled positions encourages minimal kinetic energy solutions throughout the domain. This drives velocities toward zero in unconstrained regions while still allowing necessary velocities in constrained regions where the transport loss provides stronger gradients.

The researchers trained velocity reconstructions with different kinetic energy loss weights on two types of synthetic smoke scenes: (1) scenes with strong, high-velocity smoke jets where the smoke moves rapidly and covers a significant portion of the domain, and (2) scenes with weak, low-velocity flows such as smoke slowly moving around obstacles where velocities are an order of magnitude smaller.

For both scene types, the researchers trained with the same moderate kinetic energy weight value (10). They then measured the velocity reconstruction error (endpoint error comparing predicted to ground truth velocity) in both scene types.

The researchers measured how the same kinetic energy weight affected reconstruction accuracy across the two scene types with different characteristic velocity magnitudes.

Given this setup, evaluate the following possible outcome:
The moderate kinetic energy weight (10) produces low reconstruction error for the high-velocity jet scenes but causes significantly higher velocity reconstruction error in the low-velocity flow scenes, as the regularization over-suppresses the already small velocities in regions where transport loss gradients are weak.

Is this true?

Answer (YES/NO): YES